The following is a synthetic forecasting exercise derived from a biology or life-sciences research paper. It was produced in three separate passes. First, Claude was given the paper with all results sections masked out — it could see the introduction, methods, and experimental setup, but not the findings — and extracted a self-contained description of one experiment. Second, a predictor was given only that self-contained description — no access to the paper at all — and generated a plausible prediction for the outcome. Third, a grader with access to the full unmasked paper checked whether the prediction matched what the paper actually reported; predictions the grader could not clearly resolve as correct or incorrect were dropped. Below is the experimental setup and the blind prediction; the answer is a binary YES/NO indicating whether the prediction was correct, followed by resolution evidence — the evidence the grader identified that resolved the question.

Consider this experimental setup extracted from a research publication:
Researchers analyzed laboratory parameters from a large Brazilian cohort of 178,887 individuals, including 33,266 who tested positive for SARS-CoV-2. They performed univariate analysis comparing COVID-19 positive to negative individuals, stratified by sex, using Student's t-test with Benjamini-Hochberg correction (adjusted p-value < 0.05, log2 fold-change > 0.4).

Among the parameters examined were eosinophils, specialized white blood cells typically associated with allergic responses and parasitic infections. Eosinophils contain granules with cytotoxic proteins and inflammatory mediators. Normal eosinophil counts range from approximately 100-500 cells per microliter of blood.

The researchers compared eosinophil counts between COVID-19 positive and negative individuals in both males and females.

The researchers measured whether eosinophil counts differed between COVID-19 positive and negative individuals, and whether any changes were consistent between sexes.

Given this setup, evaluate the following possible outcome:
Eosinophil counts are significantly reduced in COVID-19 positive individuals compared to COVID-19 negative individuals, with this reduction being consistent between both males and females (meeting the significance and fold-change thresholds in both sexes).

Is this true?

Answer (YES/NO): NO